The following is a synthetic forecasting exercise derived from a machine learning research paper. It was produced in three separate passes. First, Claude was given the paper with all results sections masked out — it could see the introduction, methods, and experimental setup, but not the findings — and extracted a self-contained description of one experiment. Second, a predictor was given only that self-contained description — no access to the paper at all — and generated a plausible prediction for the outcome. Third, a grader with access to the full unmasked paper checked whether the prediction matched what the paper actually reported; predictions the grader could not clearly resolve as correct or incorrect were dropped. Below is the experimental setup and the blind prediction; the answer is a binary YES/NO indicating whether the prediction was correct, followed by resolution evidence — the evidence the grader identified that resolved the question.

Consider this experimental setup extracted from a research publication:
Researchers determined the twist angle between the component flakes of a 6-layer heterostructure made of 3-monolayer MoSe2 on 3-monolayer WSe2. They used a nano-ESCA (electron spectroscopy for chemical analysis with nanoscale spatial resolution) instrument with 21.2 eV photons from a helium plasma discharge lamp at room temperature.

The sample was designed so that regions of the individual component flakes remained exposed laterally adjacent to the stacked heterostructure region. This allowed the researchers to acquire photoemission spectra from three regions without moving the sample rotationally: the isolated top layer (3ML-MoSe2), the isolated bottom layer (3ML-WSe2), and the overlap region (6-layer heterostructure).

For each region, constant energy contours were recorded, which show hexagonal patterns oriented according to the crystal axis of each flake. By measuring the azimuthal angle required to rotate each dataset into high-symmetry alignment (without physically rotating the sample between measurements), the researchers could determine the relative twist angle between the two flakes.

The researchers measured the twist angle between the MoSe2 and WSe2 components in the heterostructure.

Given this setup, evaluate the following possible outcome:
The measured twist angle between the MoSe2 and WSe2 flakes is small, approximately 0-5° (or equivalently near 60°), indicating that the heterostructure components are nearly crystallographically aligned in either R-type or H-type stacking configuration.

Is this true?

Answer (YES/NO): NO